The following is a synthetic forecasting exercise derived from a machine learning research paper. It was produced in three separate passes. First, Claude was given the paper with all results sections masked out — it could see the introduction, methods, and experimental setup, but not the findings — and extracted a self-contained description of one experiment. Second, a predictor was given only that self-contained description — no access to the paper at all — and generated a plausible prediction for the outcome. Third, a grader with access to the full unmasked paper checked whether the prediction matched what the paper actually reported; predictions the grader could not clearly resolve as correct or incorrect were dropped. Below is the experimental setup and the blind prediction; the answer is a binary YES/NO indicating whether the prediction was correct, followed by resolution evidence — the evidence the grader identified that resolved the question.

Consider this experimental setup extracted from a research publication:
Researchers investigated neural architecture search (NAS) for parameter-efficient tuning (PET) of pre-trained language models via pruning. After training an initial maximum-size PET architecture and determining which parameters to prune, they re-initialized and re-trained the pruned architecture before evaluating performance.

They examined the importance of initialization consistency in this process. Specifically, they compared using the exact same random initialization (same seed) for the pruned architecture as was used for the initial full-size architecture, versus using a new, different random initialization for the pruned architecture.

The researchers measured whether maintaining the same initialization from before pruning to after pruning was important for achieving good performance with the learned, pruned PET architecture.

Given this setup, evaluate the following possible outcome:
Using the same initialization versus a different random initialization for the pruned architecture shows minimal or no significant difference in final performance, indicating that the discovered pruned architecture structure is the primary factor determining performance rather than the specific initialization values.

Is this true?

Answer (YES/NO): NO